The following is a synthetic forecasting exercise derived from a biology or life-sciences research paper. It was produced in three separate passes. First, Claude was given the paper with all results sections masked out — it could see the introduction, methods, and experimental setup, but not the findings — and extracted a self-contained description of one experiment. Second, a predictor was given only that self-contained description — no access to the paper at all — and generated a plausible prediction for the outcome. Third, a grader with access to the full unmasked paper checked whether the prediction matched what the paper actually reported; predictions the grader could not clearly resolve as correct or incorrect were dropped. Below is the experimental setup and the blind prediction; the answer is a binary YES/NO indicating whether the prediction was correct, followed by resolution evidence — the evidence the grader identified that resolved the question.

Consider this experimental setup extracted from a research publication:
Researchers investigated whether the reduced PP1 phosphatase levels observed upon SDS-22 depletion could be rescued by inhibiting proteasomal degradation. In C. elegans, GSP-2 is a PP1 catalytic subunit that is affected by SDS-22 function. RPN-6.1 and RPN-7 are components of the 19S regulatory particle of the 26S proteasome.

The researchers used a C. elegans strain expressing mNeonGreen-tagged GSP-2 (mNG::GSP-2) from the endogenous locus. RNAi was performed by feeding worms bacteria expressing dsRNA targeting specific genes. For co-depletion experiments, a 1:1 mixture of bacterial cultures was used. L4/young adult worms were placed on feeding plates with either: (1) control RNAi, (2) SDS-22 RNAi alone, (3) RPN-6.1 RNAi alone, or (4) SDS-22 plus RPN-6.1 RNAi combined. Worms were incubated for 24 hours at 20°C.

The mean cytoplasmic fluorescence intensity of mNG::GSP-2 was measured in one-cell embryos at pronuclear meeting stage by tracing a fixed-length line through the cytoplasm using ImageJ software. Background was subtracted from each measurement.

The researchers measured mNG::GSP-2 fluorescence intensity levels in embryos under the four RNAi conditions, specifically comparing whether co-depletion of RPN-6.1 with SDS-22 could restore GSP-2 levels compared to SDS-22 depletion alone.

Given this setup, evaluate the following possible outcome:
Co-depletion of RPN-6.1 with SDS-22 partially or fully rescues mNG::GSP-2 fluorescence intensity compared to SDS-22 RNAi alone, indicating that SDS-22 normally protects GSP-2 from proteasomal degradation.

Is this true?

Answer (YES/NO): YES